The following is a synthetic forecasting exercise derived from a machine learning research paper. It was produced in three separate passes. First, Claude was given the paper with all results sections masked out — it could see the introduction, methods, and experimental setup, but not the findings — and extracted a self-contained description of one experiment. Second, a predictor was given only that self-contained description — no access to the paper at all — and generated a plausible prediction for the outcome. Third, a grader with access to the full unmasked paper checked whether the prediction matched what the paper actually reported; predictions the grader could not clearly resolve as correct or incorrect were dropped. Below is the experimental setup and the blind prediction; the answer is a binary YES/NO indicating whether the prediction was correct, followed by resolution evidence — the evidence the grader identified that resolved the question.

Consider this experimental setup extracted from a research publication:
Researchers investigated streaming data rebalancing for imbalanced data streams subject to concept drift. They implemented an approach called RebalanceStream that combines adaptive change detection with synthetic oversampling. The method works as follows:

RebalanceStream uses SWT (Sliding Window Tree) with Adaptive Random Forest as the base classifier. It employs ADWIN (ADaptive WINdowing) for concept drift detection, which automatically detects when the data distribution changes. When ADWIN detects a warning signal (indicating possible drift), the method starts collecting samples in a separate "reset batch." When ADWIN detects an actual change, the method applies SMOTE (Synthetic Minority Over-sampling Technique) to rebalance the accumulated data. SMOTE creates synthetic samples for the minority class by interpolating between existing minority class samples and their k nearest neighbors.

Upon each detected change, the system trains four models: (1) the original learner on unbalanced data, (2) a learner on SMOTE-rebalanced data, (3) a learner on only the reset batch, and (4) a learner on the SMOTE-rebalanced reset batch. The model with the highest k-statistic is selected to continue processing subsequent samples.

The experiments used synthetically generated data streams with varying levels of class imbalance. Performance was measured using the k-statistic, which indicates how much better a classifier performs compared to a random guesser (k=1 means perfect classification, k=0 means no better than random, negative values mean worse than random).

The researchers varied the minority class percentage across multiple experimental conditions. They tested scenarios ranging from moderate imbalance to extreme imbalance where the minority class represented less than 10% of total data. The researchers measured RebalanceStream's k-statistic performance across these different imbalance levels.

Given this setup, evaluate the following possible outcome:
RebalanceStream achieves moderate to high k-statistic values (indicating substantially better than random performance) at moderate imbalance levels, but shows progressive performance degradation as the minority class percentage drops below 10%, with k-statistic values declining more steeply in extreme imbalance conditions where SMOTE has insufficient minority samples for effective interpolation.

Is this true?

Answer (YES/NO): NO